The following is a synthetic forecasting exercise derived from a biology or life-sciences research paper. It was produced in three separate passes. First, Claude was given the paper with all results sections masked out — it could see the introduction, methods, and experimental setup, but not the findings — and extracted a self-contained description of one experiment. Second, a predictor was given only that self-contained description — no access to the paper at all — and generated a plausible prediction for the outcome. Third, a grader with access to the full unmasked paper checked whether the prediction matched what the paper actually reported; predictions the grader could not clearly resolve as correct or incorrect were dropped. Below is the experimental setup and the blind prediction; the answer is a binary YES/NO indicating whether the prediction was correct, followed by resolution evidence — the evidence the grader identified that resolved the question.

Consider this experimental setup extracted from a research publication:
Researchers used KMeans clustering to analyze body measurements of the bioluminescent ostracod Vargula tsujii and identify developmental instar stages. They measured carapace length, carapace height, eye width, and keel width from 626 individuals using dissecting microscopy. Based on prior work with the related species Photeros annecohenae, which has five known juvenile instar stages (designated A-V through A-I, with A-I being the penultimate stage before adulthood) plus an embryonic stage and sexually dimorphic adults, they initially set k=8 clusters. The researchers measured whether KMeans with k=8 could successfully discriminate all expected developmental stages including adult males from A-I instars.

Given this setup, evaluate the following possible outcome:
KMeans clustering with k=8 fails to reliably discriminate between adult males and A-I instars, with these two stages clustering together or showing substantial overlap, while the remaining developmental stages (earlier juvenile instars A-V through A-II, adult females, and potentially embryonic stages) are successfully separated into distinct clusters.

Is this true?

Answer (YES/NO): NO